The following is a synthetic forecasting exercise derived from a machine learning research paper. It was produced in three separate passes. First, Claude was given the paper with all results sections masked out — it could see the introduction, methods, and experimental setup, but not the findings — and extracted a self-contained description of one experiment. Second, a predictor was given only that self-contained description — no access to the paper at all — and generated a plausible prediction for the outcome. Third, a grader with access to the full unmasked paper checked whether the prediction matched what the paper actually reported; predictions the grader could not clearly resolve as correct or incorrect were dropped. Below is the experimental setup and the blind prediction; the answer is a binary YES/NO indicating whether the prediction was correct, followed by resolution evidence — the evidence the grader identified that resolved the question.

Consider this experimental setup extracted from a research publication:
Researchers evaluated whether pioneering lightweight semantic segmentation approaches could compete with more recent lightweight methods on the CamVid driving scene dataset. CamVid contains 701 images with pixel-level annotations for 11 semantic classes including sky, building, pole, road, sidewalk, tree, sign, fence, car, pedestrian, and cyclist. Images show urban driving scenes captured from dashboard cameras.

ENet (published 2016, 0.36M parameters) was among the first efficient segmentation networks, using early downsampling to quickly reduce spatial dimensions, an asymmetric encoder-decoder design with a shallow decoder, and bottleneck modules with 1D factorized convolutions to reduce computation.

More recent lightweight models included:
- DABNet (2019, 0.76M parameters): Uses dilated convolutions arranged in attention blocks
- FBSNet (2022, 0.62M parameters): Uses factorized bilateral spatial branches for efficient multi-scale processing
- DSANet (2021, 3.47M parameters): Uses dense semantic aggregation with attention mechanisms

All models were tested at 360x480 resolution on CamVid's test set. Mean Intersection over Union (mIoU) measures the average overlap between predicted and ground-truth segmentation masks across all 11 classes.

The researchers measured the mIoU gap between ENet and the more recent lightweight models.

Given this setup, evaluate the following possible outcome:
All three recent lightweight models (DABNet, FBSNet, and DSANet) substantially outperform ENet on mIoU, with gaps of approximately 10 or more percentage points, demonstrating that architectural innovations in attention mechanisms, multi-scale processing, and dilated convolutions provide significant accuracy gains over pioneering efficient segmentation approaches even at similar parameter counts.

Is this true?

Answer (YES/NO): YES